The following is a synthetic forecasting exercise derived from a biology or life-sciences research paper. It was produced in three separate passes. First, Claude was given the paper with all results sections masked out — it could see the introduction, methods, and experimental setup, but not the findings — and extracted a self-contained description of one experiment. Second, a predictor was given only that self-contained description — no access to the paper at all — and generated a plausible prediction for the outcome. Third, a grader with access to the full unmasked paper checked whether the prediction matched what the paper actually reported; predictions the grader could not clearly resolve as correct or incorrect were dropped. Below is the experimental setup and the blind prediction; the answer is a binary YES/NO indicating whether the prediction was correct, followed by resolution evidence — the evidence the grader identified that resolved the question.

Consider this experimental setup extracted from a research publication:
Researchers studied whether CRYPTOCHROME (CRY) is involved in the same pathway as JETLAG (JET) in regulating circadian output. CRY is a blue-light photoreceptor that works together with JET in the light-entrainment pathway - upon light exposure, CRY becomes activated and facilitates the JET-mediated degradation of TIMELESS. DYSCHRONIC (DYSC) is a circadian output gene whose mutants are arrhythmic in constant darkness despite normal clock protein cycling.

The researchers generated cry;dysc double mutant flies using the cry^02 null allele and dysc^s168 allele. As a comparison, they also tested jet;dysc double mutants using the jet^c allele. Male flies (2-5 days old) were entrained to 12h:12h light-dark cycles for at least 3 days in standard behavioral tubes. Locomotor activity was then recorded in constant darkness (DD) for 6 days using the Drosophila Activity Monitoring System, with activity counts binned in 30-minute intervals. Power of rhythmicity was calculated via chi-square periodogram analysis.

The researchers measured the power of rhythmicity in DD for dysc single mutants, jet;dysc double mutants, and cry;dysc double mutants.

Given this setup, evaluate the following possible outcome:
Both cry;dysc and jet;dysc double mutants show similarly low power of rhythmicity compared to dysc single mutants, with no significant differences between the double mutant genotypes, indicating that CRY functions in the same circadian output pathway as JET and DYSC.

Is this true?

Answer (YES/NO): NO